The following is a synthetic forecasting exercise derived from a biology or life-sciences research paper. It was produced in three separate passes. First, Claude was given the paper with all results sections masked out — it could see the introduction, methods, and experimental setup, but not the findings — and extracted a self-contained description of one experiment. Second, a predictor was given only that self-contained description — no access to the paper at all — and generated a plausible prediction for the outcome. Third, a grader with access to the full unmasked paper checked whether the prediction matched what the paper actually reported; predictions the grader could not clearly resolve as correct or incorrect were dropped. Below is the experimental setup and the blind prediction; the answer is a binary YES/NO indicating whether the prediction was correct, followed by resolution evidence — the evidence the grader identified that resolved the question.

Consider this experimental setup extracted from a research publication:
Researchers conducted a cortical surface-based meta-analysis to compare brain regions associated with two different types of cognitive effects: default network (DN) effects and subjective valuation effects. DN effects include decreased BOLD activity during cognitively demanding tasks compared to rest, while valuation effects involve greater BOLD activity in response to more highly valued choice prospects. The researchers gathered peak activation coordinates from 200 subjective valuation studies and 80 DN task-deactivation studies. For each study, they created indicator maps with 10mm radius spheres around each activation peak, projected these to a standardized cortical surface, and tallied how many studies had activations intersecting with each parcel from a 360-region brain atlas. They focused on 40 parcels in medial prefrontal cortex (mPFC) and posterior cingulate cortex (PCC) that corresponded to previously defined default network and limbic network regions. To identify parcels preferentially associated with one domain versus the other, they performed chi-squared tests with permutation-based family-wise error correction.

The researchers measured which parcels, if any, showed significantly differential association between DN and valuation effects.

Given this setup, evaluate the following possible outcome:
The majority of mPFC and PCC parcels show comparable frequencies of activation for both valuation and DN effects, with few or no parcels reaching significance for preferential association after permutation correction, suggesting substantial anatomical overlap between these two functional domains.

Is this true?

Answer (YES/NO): YES